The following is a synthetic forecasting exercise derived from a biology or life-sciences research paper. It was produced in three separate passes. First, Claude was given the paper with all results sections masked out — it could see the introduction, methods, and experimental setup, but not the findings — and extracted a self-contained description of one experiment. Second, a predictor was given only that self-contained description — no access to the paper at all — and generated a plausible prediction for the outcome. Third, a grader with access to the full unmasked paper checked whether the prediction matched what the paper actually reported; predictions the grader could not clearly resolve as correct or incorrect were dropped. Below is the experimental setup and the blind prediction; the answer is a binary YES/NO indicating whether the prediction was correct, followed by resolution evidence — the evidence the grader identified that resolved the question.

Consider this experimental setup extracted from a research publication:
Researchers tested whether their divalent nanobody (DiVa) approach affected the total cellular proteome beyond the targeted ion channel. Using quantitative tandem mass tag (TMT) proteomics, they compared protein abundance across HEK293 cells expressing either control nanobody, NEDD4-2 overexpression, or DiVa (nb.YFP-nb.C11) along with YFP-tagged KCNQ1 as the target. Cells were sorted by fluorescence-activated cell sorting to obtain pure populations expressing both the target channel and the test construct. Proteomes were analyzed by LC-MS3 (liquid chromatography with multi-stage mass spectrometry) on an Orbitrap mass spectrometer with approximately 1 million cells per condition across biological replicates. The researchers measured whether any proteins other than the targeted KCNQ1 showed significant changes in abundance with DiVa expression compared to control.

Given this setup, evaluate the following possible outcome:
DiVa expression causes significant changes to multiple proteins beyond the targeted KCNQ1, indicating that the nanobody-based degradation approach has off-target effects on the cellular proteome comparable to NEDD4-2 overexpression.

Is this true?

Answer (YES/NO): NO